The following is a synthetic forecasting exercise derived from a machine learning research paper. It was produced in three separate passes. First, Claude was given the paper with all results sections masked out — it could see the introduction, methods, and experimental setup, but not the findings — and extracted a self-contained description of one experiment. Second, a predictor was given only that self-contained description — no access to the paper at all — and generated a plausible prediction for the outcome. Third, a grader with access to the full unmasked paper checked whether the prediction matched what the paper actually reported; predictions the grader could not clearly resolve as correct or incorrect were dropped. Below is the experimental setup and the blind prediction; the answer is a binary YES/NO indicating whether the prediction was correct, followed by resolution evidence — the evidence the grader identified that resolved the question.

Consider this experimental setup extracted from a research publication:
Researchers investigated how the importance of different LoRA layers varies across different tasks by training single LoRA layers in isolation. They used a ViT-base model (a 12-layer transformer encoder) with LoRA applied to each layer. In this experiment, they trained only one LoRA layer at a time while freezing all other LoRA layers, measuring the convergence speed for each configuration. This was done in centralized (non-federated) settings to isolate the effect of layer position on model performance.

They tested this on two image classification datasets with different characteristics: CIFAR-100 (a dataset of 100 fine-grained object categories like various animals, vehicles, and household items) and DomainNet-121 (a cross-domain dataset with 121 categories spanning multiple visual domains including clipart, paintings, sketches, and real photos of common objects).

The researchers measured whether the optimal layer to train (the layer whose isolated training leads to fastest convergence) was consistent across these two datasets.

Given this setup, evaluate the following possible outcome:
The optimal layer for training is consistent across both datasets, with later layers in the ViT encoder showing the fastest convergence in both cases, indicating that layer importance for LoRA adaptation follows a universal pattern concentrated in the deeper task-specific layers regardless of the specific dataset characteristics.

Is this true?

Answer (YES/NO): NO